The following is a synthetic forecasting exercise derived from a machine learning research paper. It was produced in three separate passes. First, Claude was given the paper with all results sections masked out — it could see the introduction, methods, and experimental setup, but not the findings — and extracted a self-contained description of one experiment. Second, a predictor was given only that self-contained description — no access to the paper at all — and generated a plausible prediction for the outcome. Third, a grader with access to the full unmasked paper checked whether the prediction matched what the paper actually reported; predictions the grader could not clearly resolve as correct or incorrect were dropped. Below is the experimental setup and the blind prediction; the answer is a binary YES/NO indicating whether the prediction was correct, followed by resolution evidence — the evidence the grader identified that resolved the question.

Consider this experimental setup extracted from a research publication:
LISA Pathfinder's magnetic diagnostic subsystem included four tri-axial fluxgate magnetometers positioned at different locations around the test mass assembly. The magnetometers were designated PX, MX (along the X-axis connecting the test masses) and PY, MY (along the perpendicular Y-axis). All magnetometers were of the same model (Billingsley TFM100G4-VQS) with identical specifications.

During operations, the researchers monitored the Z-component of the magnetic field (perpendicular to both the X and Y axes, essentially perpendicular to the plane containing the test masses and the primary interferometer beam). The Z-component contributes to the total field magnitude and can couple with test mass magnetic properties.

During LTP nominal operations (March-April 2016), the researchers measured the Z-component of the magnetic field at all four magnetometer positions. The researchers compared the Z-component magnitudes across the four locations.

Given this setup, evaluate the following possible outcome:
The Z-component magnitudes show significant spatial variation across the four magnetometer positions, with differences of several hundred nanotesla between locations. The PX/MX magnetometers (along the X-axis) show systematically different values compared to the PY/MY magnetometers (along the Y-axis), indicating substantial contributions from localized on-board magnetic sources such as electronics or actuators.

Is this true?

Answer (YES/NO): YES